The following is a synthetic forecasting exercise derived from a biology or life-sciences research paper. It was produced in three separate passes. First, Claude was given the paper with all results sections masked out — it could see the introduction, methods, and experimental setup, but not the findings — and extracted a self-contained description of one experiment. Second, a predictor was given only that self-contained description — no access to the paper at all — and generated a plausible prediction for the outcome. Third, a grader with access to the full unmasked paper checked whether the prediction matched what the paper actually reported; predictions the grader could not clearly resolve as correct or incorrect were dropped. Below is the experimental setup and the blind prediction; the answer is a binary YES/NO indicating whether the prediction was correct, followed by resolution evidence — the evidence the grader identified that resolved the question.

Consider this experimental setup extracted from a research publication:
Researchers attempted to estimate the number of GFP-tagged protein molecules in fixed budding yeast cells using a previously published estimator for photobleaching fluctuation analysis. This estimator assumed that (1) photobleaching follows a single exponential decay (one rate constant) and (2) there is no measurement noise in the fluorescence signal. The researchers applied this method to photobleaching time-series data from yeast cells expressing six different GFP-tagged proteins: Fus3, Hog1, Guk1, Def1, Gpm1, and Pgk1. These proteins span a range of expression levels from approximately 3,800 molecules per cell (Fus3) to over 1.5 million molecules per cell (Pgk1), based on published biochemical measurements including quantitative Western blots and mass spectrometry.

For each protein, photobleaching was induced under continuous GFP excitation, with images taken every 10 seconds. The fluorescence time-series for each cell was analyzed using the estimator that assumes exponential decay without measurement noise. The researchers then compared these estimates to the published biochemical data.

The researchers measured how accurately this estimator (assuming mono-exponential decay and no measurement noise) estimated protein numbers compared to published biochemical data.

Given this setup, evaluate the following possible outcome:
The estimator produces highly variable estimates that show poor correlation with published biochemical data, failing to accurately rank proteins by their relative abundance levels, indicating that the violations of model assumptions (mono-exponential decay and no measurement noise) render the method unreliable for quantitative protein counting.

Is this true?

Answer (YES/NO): YES